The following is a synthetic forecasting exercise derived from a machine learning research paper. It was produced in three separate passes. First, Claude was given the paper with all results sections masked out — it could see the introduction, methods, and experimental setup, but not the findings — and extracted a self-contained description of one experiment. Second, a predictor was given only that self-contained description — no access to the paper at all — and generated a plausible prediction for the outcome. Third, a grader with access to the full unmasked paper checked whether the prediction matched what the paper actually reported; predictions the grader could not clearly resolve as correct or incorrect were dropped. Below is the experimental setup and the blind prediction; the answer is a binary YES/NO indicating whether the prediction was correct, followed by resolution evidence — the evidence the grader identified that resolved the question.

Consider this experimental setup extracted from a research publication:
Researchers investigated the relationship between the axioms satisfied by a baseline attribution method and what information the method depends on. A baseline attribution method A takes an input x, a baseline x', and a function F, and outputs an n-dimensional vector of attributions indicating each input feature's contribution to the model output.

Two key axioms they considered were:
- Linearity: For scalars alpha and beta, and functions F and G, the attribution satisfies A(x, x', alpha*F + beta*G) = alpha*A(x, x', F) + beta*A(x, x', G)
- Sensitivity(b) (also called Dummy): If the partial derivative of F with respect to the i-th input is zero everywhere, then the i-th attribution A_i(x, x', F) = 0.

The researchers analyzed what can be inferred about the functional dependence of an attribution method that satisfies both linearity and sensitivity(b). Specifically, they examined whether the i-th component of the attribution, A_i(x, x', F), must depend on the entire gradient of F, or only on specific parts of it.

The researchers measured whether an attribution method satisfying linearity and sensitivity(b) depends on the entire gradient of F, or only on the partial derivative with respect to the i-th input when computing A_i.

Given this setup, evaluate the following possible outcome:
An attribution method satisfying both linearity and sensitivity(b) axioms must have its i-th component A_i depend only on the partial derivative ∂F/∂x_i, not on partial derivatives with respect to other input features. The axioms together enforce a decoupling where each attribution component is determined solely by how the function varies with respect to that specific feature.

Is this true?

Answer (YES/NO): YES